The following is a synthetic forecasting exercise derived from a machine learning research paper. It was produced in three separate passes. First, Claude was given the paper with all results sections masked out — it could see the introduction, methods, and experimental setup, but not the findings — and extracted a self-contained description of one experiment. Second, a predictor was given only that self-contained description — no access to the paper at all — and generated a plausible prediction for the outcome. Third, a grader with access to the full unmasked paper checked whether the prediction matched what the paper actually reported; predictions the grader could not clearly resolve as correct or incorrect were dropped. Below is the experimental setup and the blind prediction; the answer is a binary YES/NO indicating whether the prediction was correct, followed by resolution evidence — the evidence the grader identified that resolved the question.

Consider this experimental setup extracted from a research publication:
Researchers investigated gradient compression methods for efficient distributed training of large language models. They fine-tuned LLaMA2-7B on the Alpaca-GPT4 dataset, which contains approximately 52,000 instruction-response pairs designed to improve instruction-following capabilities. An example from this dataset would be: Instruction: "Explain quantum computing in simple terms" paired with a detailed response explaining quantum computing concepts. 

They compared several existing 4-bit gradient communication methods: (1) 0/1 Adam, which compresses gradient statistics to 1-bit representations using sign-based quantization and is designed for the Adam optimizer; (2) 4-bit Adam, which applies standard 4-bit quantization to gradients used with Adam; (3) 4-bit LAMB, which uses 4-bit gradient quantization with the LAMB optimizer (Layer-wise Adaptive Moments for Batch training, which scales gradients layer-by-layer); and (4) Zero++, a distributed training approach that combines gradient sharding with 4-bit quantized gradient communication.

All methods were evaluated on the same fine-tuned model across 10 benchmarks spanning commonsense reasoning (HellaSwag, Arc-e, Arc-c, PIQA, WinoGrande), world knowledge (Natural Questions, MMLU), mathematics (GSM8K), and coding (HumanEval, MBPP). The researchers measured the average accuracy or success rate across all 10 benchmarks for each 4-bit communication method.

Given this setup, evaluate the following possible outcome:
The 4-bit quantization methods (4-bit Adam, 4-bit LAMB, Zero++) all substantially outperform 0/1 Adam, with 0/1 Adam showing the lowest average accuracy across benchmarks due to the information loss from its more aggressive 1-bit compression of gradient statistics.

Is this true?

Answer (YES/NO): NO